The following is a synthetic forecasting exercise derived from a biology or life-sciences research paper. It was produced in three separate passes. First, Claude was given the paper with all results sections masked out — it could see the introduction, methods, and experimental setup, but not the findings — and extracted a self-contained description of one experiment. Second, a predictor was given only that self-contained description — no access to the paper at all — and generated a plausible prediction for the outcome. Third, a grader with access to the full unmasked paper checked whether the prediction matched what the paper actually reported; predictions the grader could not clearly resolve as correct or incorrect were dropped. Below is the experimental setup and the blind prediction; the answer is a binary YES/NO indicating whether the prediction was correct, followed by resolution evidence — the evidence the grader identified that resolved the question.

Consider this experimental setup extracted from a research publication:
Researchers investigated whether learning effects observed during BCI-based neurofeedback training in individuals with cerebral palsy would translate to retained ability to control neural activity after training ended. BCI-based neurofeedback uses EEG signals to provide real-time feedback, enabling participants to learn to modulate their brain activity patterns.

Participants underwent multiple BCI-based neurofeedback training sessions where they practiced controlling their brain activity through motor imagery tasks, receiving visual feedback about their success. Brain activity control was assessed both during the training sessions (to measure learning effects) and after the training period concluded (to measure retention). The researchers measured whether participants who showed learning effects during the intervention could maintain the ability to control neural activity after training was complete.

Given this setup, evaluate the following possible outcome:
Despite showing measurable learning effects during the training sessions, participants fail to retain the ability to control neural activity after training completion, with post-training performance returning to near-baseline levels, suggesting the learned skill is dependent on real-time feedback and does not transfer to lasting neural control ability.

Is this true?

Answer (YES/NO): NO